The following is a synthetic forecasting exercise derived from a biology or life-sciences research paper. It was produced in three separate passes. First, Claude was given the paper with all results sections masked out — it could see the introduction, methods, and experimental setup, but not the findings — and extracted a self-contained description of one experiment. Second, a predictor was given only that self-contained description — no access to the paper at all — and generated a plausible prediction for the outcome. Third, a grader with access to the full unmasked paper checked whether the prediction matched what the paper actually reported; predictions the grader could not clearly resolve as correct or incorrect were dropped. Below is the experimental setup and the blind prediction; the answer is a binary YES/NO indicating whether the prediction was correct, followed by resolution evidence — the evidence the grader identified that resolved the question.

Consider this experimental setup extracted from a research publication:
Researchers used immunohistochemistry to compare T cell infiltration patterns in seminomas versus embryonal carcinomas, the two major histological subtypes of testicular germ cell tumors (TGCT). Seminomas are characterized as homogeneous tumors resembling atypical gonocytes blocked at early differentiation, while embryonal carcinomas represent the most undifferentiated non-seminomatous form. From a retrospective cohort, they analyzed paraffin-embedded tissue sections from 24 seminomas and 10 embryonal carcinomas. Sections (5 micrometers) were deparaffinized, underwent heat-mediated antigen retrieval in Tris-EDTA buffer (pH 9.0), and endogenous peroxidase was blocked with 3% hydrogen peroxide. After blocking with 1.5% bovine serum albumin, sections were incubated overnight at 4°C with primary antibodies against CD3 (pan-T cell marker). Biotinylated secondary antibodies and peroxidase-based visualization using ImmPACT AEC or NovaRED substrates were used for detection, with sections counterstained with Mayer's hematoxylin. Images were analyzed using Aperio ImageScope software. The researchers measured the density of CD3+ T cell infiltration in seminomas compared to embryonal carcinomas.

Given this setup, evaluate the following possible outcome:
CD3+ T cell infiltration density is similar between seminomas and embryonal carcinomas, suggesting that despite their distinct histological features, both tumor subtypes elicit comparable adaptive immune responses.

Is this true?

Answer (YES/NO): NO